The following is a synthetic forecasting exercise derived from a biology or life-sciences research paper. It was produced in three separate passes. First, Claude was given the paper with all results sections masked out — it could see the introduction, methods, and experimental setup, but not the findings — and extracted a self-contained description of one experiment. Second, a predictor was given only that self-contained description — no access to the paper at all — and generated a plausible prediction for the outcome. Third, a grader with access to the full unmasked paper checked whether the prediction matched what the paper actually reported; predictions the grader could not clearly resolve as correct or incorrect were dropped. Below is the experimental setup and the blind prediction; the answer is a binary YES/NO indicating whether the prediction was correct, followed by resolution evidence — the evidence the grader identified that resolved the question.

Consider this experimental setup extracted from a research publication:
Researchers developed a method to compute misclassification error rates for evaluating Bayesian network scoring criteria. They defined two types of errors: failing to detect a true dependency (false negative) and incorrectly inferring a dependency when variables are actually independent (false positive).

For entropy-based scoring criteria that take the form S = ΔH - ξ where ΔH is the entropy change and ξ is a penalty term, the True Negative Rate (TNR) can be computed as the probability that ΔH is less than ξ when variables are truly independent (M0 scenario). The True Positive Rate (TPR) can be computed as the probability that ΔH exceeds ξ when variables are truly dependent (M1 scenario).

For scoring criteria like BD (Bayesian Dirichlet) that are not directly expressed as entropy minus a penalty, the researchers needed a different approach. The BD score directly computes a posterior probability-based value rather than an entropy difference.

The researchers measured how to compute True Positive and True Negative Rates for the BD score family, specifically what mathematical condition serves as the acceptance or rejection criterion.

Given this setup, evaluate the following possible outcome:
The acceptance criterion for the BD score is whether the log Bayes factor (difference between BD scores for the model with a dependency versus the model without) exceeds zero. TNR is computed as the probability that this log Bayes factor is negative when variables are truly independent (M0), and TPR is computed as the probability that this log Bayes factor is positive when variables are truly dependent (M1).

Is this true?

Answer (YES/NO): NO